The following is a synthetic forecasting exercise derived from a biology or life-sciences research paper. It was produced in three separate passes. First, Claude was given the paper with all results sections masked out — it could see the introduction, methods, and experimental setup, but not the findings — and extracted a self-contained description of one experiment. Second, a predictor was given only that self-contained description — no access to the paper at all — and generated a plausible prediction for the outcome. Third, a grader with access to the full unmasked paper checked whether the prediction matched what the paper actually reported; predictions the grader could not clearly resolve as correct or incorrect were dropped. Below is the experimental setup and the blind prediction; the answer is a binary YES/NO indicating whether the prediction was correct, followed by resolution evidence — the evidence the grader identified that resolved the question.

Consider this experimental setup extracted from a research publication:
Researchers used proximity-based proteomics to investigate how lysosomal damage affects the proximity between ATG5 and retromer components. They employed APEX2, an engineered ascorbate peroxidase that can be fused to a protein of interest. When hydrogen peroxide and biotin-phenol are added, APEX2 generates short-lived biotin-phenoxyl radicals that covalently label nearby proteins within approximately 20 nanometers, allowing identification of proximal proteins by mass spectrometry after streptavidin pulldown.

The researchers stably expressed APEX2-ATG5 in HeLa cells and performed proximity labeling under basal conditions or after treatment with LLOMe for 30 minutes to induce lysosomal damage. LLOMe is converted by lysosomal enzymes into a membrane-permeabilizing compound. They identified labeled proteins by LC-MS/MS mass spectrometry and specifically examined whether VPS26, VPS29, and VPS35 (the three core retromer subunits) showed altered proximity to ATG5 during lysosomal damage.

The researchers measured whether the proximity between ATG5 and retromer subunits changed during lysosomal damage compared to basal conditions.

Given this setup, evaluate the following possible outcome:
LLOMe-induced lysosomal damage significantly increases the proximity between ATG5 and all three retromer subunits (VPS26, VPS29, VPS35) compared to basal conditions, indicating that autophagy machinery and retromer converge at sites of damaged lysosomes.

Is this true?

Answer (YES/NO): NO